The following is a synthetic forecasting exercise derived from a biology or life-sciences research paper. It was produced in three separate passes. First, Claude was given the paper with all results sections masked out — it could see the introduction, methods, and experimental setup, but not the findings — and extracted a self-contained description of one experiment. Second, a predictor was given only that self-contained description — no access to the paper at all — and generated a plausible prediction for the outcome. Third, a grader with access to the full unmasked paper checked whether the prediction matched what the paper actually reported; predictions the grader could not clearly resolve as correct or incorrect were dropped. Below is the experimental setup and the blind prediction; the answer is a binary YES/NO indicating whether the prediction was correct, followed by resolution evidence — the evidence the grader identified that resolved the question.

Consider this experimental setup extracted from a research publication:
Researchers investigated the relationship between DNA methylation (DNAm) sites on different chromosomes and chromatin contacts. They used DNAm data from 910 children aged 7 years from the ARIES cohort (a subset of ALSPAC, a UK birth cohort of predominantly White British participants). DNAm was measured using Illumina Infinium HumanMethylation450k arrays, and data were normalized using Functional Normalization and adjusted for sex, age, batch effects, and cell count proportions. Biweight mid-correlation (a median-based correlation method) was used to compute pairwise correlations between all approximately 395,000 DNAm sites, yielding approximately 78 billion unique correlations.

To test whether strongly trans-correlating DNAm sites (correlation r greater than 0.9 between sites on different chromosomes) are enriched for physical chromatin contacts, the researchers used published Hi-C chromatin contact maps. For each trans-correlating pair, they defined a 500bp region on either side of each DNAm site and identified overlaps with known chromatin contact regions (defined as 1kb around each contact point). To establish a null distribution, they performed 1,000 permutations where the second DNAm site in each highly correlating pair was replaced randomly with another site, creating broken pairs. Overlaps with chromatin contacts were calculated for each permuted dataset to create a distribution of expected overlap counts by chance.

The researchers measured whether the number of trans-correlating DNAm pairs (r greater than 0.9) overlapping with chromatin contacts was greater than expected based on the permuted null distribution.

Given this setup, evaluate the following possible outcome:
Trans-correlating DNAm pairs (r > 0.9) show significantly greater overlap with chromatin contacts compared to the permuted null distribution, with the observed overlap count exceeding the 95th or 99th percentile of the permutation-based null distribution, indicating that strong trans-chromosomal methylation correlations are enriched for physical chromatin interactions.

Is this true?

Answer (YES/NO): YES